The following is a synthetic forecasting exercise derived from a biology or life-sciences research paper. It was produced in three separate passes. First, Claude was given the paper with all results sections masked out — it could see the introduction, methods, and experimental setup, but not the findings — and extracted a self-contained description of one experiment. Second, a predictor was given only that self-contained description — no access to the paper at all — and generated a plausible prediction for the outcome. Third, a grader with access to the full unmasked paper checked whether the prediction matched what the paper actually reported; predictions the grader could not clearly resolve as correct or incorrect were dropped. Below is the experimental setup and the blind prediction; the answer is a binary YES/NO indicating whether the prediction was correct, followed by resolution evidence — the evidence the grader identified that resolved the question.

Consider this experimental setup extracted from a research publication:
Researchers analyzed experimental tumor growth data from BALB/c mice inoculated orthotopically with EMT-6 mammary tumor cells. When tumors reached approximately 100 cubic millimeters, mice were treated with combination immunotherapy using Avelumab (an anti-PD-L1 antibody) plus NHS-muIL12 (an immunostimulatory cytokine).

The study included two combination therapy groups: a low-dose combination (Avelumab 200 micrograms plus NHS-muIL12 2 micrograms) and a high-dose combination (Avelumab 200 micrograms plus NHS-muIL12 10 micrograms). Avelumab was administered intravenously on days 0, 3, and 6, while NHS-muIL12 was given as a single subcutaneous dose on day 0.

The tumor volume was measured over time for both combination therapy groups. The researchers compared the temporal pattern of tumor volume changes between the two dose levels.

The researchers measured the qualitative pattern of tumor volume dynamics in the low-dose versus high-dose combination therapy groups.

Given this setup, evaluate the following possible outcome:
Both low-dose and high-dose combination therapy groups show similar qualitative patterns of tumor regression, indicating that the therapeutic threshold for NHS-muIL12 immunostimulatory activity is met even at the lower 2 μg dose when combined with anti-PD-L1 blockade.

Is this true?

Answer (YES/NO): NO